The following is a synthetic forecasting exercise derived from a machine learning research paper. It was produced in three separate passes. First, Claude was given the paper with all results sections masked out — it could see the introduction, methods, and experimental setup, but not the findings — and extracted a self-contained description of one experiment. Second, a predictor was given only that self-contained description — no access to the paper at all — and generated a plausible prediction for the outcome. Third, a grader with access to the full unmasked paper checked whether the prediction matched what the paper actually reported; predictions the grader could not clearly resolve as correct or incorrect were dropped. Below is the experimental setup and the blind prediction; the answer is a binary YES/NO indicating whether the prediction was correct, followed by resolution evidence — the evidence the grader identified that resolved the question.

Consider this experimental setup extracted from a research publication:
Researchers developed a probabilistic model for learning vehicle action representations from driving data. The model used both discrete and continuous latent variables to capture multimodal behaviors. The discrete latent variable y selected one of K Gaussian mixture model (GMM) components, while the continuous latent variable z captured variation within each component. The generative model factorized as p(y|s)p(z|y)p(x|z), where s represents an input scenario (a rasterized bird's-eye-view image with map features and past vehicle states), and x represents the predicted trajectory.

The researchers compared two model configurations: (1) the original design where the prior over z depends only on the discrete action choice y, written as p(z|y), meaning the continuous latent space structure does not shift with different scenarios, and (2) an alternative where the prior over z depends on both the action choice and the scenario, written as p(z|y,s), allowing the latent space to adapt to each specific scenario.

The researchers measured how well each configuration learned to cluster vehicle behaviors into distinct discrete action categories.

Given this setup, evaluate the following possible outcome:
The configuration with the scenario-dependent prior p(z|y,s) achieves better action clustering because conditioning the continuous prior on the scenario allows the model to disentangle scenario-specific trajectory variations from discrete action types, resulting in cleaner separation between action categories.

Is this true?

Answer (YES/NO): NO